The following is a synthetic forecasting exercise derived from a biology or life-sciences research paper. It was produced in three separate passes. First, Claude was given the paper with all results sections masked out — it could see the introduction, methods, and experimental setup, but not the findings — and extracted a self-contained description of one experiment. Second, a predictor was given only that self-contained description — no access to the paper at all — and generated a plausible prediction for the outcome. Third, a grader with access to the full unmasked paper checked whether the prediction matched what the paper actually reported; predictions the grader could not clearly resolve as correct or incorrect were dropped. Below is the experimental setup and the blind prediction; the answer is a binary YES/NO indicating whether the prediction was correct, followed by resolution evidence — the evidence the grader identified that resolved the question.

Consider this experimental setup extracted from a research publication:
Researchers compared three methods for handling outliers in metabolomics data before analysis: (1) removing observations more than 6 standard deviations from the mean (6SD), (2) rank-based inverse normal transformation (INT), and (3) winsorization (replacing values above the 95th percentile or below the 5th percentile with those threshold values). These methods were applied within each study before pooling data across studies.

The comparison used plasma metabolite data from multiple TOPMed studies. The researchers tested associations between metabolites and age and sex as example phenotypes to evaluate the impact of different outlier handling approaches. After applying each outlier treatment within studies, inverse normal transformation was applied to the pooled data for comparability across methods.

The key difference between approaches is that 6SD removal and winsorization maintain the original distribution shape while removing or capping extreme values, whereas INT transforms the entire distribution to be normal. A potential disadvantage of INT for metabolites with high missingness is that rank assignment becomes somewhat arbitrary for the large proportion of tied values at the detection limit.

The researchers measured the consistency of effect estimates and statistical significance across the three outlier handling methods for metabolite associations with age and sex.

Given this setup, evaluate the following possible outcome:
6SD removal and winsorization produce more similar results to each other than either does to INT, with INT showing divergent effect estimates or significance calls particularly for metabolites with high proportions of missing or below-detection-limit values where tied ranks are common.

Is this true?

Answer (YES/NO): NO